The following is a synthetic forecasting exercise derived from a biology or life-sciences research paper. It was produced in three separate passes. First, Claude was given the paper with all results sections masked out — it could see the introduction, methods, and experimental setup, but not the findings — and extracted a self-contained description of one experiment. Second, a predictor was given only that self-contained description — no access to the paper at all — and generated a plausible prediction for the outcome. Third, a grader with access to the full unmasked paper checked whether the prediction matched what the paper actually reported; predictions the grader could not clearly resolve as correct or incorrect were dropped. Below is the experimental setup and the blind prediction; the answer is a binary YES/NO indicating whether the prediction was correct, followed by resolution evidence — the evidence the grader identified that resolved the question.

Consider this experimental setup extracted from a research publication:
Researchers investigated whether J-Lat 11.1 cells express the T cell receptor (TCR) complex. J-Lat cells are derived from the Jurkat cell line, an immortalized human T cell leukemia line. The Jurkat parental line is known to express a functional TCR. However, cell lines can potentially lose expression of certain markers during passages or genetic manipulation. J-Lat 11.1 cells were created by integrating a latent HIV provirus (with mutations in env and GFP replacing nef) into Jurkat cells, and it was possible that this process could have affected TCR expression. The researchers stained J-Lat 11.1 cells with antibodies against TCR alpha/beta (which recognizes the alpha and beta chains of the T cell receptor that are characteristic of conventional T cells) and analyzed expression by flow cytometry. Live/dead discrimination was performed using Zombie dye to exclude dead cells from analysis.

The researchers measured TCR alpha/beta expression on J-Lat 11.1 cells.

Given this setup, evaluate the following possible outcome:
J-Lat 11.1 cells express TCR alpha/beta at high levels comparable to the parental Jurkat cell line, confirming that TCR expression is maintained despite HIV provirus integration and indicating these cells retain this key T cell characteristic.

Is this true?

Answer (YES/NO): NO